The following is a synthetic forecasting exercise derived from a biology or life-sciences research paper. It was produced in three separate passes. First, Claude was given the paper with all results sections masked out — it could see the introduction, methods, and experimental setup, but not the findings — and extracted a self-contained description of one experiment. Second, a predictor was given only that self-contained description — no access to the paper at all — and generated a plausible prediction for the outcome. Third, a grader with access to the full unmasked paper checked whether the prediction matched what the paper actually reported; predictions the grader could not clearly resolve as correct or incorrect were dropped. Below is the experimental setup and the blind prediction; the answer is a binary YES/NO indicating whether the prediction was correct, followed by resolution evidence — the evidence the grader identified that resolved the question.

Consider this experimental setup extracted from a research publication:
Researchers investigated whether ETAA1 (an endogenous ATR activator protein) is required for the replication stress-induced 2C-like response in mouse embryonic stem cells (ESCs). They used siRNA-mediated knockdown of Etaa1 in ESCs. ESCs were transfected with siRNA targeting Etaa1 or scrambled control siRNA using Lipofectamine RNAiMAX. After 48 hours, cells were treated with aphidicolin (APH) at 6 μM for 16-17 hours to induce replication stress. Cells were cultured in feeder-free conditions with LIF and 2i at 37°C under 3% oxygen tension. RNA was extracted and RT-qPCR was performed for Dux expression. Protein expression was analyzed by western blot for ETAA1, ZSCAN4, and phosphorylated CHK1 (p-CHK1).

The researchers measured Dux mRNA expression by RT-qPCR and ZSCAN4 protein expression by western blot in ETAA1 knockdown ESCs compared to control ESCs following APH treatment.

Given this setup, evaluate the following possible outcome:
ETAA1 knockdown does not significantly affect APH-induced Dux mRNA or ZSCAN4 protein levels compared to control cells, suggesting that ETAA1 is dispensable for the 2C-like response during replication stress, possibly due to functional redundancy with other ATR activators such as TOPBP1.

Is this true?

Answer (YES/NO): YES